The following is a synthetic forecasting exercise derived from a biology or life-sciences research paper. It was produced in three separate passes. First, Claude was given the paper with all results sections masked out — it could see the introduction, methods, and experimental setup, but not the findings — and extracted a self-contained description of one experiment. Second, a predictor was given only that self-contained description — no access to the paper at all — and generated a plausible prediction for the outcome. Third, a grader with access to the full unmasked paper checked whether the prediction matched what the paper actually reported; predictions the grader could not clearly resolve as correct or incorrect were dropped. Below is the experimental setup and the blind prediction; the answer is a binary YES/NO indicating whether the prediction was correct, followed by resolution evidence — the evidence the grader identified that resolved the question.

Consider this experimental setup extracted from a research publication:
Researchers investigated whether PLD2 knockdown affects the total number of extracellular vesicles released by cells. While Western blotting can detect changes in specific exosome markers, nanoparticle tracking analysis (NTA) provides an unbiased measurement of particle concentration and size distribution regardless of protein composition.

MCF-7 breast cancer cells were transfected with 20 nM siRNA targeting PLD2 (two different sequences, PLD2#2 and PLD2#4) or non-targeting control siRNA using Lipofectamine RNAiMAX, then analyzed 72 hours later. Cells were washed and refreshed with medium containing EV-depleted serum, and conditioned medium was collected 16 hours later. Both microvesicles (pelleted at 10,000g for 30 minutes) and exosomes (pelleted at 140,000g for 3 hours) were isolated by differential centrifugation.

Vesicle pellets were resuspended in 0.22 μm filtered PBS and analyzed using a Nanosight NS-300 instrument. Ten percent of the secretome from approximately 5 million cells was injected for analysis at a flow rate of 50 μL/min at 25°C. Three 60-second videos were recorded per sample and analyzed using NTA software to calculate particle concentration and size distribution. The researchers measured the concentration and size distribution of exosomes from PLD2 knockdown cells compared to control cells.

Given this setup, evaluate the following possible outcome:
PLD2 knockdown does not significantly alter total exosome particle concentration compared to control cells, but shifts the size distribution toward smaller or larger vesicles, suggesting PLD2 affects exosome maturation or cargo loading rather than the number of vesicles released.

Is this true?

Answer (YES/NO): NO